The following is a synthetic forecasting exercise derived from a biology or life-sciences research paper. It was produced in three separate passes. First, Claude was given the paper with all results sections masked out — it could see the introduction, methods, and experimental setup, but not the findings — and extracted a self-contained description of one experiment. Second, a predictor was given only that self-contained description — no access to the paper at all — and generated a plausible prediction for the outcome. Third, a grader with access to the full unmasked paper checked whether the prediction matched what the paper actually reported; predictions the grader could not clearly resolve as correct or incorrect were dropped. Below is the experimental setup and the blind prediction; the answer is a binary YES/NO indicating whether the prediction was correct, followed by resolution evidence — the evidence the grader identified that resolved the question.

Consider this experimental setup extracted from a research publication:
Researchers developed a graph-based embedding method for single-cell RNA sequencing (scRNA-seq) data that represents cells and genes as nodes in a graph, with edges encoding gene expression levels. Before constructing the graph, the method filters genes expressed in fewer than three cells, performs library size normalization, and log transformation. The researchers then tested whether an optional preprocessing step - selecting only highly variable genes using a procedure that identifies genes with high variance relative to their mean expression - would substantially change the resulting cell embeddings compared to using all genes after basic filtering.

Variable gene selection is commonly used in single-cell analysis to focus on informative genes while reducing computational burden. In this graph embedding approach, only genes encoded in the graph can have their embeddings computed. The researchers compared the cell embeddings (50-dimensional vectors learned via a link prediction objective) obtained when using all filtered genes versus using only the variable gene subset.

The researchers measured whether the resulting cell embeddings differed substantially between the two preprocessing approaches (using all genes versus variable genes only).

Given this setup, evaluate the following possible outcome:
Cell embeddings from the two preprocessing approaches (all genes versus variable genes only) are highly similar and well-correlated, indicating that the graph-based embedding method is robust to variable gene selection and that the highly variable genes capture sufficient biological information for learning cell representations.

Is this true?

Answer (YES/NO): YES